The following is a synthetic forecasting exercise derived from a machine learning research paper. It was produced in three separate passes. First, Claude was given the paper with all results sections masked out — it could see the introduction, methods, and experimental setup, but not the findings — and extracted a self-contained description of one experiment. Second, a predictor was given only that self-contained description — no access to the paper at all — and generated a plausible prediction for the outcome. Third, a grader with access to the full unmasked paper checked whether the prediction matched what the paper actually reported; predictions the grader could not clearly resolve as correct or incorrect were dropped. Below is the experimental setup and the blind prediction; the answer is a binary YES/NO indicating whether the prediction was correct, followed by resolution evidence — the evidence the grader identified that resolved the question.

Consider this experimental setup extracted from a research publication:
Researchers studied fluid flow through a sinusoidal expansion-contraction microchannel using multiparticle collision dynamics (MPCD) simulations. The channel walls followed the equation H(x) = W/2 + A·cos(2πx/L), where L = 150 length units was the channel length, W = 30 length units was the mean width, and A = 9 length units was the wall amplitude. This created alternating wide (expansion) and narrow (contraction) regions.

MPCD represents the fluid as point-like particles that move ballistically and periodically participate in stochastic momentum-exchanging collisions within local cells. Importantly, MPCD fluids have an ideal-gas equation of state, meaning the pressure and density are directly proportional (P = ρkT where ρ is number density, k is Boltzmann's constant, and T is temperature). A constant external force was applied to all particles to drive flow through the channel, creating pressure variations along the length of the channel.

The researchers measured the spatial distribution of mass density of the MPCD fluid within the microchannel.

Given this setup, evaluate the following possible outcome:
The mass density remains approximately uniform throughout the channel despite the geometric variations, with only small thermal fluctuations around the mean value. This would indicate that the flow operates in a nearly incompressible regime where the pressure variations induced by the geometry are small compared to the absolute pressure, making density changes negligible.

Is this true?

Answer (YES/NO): NO